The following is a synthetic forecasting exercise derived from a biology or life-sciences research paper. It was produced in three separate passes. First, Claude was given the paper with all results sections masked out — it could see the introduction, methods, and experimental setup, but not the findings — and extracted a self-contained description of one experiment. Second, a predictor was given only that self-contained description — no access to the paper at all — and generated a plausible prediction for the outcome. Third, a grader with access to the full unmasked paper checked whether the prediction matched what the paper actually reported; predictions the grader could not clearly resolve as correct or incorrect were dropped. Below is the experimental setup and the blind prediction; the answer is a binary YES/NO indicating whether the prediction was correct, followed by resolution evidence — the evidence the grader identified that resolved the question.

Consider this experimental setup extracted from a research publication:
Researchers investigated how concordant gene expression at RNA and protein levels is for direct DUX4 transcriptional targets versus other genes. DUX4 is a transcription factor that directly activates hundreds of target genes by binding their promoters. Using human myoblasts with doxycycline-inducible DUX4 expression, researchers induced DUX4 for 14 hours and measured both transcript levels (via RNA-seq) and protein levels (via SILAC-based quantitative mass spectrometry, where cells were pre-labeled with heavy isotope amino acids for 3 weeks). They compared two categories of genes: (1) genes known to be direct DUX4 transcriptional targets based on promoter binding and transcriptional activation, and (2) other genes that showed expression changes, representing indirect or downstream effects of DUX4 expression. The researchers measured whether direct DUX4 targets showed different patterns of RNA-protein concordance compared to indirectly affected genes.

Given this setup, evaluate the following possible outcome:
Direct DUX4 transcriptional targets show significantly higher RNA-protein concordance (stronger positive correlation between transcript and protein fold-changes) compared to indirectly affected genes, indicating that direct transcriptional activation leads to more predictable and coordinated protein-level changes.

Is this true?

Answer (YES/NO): YES